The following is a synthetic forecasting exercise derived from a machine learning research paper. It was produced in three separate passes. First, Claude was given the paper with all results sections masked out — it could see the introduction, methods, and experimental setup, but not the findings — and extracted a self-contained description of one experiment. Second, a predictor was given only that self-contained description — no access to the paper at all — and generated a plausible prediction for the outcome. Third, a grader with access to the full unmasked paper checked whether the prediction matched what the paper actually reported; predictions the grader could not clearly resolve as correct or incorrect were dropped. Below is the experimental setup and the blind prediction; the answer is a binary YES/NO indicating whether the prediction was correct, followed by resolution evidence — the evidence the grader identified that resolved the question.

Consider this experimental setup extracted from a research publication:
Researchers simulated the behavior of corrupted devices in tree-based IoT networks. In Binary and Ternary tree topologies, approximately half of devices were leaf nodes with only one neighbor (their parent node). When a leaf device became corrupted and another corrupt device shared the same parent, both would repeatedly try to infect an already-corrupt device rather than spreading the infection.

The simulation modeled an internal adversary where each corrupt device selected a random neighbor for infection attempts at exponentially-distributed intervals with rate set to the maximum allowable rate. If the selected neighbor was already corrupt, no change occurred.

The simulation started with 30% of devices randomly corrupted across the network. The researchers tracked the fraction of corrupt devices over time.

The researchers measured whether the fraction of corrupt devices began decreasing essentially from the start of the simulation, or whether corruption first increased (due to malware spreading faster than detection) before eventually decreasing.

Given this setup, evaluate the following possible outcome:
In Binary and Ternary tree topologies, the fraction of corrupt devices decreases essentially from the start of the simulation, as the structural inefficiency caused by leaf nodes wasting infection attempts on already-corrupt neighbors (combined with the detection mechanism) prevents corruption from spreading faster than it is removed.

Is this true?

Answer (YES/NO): YES